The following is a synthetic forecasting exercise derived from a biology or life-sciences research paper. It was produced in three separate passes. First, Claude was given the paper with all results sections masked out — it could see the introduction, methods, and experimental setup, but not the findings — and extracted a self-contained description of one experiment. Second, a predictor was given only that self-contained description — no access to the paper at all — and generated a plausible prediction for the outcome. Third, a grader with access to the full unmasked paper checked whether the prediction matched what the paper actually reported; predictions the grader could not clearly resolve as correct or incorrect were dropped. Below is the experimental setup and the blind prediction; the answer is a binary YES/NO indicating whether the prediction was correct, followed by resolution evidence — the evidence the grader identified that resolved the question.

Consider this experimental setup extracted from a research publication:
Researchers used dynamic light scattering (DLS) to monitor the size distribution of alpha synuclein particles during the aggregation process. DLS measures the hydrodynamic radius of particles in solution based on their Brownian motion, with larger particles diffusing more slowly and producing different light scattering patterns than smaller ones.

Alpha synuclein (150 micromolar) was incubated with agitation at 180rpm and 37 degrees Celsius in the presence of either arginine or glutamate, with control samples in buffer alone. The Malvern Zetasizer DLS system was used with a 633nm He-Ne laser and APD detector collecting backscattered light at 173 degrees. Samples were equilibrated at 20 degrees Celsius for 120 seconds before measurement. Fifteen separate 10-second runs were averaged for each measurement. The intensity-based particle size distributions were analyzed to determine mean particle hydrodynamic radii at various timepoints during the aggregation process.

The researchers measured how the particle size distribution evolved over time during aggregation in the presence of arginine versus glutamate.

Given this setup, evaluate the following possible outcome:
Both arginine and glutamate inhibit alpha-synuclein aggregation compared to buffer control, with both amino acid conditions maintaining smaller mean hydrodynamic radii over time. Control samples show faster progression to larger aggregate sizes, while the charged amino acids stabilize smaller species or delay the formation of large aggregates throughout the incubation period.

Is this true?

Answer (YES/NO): NO